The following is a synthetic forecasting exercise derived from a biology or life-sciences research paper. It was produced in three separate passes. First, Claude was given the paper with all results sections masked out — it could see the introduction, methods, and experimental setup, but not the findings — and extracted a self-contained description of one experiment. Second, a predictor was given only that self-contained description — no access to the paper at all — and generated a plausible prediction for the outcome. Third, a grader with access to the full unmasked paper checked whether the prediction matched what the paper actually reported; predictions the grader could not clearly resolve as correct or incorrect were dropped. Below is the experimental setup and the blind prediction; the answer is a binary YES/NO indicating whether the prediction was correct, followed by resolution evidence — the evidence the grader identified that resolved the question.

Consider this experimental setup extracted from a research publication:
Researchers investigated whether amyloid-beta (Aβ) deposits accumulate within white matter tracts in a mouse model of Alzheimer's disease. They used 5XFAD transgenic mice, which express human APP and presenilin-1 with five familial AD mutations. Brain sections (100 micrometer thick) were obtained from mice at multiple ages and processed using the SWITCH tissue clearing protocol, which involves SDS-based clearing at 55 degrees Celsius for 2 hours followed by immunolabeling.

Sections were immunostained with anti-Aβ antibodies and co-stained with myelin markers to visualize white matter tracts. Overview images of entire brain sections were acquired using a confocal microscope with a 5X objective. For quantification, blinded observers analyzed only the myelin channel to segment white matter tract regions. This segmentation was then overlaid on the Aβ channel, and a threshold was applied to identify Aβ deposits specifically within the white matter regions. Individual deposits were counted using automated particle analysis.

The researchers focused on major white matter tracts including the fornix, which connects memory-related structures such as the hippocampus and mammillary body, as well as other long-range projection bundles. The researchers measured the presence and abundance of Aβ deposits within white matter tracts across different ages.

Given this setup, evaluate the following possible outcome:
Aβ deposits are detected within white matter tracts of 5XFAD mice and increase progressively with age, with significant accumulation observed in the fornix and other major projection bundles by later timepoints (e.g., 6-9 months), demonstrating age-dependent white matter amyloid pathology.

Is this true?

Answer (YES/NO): YES